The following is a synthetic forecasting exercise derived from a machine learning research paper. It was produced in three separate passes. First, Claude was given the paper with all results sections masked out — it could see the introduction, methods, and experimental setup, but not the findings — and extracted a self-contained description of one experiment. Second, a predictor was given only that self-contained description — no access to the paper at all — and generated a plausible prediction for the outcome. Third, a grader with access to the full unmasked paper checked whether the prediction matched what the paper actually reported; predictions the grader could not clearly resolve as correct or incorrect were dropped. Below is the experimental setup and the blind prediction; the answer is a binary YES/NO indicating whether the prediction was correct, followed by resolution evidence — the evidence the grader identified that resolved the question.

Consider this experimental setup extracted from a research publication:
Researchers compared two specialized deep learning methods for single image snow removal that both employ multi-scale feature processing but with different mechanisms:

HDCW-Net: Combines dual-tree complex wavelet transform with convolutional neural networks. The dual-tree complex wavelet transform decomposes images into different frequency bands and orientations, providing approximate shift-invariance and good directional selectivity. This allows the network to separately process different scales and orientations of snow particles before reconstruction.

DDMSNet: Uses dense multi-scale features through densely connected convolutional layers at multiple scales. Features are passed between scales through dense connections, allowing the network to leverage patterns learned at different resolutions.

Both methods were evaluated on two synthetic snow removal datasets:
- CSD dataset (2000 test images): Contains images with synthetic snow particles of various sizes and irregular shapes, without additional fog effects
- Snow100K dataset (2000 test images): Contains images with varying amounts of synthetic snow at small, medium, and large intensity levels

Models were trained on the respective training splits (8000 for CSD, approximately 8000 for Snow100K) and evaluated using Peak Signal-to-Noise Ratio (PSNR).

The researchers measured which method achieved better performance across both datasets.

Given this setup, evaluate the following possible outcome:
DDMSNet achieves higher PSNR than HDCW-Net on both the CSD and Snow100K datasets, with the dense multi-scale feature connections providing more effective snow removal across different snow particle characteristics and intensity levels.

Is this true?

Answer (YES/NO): NO